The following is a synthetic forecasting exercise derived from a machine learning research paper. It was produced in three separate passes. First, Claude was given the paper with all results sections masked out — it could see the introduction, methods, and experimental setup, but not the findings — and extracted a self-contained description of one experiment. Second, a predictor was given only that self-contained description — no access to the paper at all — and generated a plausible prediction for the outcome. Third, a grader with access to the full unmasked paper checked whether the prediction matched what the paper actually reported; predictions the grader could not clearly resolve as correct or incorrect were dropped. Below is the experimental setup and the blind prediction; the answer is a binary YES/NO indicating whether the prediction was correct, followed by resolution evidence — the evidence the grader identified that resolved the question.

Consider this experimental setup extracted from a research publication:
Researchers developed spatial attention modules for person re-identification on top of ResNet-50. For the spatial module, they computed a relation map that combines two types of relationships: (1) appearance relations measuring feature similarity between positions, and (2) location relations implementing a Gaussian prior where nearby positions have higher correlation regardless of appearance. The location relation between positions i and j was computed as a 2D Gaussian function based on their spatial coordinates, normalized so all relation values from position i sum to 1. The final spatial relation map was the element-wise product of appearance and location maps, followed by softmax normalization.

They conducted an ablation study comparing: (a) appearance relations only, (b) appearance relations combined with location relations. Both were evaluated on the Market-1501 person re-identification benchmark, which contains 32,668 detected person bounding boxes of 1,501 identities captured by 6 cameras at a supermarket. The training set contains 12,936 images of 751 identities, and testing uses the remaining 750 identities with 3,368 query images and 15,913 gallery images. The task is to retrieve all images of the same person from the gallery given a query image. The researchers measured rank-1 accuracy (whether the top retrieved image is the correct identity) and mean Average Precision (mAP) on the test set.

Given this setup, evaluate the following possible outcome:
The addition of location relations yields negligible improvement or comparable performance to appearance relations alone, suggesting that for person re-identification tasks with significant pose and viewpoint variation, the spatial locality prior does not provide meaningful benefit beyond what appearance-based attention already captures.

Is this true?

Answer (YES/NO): NO